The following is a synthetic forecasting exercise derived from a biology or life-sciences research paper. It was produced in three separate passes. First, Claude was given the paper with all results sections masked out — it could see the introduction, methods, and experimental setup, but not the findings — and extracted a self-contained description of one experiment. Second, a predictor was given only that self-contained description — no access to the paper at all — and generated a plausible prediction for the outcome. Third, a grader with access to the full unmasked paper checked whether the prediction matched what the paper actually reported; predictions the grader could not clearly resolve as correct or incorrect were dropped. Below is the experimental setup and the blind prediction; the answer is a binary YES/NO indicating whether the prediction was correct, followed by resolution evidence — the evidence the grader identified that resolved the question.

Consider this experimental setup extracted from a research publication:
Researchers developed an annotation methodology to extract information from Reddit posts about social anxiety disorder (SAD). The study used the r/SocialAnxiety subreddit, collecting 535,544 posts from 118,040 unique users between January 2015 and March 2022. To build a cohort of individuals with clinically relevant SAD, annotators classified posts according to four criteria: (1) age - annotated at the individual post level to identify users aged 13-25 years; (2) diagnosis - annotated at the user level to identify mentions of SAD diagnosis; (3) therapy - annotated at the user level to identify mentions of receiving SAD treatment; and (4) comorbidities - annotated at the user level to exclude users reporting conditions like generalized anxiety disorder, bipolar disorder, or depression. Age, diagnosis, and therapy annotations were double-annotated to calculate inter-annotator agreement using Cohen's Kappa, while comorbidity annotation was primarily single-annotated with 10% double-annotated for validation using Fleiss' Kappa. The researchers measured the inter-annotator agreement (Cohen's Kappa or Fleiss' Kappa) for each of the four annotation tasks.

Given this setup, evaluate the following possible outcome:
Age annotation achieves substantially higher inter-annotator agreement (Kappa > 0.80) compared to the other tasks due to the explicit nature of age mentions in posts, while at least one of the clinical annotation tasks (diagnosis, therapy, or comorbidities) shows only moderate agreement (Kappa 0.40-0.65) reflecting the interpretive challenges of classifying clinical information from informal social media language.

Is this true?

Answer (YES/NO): NO